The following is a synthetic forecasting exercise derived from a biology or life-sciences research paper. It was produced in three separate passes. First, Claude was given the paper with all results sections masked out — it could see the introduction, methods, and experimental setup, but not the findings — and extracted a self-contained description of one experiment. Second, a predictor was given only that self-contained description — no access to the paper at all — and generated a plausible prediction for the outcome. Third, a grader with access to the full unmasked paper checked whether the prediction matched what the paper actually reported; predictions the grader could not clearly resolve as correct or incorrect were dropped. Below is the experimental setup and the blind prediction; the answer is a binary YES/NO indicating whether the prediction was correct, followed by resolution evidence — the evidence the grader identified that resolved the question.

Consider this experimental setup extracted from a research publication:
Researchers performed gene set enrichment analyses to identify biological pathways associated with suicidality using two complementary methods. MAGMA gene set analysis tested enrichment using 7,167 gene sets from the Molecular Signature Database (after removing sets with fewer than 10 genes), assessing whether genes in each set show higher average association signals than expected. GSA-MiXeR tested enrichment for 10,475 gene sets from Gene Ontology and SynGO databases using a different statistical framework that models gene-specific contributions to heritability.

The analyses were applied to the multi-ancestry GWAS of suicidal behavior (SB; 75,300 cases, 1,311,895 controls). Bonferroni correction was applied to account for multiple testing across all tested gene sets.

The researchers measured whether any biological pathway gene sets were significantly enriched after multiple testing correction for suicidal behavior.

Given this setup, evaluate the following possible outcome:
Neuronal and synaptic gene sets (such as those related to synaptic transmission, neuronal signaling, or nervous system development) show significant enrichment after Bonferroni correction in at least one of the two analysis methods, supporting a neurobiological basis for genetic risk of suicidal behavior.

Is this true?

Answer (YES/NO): YES